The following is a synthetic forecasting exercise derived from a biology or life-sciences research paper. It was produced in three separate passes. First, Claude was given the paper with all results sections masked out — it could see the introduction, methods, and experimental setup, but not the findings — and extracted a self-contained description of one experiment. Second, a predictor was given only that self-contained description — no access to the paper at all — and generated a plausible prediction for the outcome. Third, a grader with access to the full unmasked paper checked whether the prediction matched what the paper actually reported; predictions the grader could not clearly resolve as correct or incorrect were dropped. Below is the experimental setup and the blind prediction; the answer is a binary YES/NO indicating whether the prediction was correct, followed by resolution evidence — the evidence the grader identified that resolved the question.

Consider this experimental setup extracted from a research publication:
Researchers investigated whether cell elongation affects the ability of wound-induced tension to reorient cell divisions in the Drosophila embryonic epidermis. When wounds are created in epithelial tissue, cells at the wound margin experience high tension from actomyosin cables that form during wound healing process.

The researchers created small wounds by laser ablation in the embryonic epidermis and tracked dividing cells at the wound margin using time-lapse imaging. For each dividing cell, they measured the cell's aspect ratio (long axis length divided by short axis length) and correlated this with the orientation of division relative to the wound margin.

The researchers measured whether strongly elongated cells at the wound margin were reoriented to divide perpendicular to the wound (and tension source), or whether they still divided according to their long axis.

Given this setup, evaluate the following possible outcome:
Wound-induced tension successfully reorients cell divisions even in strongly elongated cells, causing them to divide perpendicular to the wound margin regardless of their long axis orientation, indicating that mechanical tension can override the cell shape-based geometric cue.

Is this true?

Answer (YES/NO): NO